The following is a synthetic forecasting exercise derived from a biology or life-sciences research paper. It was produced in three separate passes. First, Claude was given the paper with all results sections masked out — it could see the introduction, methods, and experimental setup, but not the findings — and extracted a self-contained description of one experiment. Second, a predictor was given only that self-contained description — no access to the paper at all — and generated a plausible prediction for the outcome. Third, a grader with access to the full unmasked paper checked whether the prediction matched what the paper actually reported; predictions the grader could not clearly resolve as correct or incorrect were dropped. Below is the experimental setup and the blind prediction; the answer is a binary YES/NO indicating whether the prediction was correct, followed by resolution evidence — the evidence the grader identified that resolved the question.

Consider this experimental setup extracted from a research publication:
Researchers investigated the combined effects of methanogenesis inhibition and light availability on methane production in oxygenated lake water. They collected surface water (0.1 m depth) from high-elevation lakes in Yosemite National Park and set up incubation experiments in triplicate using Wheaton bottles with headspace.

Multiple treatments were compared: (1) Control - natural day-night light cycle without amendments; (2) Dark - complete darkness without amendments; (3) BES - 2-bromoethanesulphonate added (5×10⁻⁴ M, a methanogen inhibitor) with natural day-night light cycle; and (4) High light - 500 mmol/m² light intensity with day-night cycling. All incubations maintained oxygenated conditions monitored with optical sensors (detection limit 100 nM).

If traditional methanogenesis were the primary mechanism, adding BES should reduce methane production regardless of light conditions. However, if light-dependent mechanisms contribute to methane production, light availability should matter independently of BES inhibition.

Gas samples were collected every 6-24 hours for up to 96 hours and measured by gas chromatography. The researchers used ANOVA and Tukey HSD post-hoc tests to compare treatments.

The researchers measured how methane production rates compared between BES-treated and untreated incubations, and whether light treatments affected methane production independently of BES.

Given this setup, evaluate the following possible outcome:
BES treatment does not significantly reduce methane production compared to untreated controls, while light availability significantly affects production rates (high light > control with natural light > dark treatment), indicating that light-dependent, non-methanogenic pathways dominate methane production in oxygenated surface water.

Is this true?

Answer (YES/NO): NO